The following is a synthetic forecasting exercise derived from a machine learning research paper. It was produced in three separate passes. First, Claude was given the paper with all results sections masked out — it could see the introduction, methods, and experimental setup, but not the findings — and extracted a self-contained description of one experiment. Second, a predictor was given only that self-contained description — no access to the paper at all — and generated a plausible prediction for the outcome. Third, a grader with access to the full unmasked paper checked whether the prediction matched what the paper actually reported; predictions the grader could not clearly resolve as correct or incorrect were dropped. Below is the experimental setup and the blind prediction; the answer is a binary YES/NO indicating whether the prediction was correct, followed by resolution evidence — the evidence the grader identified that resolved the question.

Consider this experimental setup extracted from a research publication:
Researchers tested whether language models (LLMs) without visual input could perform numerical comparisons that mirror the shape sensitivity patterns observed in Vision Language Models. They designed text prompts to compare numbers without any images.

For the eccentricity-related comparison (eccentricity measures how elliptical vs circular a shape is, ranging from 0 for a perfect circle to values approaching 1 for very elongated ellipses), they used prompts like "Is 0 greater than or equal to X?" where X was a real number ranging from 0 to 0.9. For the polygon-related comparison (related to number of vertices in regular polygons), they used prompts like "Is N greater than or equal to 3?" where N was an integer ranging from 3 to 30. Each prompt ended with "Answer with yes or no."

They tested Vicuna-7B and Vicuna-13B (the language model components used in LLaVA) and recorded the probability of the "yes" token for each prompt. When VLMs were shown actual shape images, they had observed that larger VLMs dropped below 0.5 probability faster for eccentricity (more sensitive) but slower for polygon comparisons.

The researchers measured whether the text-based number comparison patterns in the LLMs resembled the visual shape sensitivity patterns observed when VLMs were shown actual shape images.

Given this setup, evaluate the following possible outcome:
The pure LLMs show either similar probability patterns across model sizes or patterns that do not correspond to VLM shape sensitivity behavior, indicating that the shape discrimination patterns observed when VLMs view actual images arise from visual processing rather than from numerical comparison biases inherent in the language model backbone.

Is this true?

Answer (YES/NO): NO